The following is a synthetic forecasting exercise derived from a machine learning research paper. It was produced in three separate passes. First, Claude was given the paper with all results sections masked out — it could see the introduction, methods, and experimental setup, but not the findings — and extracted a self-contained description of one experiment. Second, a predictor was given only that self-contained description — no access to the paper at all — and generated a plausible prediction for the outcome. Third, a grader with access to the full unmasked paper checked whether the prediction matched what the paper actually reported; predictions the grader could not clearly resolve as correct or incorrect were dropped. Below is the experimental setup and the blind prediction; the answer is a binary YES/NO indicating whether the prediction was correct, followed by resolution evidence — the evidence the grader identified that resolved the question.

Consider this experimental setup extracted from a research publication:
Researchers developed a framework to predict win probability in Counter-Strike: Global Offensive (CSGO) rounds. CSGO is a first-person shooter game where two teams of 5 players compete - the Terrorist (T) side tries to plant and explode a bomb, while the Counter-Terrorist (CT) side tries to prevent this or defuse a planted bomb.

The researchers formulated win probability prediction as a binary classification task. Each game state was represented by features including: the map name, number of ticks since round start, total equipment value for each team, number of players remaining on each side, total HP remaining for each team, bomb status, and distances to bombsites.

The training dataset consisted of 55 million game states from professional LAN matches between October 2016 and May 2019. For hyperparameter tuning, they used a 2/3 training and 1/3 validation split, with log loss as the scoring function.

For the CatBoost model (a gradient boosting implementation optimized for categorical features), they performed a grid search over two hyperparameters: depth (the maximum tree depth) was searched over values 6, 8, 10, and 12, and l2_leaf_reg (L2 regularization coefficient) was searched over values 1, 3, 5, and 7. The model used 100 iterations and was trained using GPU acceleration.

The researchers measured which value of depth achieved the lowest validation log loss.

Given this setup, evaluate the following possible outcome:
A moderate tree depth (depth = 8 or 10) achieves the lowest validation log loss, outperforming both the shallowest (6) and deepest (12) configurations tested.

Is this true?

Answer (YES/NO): YES